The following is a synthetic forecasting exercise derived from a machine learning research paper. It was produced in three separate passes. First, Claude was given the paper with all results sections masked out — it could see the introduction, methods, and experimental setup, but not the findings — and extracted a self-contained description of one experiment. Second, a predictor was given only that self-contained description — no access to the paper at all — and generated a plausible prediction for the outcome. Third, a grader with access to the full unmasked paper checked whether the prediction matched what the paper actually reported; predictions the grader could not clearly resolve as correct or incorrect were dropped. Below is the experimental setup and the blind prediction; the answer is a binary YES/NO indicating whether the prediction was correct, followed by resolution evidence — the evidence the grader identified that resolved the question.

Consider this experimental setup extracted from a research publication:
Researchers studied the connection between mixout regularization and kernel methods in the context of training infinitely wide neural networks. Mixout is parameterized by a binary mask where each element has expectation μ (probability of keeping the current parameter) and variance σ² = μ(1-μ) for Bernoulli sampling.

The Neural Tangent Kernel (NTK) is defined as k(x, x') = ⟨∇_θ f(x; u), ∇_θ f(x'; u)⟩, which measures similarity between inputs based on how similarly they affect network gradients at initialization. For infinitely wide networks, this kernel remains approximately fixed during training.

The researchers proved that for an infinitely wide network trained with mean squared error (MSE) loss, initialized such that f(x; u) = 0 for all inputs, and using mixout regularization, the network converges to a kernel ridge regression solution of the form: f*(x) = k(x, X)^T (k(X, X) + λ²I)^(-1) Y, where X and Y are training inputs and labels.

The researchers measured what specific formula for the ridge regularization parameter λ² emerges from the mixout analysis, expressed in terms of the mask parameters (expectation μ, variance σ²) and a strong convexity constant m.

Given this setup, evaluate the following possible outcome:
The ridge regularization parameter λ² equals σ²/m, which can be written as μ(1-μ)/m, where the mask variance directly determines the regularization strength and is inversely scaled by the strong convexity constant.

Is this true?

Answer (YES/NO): NO